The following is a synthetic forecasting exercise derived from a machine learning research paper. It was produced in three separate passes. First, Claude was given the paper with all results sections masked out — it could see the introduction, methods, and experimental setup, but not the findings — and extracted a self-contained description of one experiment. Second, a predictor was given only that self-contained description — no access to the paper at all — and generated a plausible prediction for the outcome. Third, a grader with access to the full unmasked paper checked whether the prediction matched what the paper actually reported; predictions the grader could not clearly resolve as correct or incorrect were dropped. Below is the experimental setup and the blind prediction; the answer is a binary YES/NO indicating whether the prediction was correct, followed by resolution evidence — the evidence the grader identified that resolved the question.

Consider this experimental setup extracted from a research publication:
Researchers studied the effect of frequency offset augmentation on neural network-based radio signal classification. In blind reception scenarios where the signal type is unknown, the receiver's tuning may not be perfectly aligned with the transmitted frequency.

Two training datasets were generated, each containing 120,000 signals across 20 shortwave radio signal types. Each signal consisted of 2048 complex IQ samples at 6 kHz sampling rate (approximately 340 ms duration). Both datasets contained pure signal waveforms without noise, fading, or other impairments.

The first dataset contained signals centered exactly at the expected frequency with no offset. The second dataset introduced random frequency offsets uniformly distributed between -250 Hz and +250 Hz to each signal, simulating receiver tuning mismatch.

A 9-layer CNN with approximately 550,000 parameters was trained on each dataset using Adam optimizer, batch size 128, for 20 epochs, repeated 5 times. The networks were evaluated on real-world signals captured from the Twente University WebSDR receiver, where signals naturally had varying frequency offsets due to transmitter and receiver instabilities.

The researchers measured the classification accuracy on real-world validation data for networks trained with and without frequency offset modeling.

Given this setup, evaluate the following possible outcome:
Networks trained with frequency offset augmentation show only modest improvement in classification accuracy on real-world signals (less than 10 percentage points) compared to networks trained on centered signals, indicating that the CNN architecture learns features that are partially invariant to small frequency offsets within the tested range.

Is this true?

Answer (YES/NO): NO